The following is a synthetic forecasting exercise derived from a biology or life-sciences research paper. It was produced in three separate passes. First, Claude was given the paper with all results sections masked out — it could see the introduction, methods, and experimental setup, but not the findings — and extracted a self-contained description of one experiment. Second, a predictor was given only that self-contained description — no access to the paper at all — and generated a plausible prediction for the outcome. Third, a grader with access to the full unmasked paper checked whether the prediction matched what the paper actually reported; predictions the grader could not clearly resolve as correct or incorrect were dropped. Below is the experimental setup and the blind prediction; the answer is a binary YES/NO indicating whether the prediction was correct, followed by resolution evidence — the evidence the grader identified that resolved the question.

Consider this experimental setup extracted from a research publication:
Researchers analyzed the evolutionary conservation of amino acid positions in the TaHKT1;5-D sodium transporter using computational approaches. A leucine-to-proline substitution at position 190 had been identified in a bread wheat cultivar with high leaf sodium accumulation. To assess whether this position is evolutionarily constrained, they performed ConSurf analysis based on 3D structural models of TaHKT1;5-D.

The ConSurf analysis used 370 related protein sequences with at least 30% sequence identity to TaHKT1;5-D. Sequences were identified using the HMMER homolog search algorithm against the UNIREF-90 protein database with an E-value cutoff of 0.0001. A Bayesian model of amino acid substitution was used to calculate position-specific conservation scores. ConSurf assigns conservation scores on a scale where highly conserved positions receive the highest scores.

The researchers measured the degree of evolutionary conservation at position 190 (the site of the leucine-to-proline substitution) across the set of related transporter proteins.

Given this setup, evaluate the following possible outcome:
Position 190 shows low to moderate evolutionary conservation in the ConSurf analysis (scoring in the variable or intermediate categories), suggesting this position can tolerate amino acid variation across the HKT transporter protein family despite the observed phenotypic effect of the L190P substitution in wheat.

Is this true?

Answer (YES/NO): NO